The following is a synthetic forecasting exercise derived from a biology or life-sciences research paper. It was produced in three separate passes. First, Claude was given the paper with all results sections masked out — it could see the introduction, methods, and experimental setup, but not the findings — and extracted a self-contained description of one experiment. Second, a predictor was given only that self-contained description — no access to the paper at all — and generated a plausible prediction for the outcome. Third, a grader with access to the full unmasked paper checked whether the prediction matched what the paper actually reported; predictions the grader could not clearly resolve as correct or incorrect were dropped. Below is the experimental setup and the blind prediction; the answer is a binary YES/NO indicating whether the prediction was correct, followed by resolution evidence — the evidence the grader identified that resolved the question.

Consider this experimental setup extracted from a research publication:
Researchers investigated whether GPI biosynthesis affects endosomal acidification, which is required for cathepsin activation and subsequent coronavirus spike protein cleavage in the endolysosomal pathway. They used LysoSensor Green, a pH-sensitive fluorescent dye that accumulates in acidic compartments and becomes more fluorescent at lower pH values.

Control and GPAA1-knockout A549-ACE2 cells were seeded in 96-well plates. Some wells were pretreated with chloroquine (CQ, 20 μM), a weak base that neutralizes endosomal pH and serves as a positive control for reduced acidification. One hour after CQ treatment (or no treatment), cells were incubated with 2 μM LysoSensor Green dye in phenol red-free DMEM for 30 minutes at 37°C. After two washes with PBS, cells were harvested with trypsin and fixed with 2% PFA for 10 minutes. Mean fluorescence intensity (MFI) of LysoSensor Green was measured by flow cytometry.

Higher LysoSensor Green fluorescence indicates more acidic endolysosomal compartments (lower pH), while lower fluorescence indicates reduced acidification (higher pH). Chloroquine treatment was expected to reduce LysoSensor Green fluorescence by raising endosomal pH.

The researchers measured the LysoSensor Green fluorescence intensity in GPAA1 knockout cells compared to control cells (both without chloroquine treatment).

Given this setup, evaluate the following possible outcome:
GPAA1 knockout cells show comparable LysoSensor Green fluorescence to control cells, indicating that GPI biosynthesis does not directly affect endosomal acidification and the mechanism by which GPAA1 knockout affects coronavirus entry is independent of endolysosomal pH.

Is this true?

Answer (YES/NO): YES